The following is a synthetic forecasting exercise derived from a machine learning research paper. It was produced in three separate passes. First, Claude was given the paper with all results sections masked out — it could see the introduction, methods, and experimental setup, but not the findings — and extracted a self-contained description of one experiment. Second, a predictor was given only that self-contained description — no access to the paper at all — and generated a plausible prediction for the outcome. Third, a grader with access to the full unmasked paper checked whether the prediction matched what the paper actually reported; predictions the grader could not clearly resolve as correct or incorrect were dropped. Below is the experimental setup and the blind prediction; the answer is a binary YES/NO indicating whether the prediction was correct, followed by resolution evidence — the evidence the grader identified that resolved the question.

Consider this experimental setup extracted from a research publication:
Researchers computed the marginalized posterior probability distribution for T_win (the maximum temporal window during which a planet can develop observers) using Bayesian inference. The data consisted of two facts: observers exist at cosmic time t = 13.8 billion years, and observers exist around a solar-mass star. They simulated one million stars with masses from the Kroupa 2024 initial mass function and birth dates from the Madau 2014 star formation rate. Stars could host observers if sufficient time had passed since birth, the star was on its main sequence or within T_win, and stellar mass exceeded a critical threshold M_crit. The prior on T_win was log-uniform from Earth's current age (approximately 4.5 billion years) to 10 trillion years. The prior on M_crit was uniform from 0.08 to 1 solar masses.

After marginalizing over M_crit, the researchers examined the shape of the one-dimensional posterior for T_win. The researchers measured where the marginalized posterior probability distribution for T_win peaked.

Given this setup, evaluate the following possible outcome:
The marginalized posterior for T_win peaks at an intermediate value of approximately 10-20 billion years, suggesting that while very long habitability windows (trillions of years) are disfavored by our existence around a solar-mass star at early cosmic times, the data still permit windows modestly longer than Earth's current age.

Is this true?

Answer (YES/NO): YES